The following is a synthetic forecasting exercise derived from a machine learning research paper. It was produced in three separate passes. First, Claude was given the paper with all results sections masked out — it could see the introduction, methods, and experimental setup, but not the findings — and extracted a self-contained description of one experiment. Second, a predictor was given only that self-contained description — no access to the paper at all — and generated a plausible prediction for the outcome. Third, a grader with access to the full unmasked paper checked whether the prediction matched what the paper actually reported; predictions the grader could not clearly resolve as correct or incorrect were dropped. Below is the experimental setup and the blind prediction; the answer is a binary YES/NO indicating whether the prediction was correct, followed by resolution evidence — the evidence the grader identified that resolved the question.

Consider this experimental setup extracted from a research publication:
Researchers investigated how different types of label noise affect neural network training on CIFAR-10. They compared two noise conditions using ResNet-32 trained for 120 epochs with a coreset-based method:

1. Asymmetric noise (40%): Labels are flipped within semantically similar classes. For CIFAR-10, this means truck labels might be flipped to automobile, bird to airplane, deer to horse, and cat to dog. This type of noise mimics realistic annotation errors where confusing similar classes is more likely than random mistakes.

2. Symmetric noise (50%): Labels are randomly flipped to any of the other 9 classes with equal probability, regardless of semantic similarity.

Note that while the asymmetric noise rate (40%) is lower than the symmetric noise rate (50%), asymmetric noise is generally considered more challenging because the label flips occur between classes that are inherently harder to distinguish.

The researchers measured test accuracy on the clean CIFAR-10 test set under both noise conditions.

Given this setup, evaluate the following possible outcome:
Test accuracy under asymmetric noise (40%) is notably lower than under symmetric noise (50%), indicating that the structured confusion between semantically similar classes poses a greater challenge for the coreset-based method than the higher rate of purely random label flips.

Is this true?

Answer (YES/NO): NO